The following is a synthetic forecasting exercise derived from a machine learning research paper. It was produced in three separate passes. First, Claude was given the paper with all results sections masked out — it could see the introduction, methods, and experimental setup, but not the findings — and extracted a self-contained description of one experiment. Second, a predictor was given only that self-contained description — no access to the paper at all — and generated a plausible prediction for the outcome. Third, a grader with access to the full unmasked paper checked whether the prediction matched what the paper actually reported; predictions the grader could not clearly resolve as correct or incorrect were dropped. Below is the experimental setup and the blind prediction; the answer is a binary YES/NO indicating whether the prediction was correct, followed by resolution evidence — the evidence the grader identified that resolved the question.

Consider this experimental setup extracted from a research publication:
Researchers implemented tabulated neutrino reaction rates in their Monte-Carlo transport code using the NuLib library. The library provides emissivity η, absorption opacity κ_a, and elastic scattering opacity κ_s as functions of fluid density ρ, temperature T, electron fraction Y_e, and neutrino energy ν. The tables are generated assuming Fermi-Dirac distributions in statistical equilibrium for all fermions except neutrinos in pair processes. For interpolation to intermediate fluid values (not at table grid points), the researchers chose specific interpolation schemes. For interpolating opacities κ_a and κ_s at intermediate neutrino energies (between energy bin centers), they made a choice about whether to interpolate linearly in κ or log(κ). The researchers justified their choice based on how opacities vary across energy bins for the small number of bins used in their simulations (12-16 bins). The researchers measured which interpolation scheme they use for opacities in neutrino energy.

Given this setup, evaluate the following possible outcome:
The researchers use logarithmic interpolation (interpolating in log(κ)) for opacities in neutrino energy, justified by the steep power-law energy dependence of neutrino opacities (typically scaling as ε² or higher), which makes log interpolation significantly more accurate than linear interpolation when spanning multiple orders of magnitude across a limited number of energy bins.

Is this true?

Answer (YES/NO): YES